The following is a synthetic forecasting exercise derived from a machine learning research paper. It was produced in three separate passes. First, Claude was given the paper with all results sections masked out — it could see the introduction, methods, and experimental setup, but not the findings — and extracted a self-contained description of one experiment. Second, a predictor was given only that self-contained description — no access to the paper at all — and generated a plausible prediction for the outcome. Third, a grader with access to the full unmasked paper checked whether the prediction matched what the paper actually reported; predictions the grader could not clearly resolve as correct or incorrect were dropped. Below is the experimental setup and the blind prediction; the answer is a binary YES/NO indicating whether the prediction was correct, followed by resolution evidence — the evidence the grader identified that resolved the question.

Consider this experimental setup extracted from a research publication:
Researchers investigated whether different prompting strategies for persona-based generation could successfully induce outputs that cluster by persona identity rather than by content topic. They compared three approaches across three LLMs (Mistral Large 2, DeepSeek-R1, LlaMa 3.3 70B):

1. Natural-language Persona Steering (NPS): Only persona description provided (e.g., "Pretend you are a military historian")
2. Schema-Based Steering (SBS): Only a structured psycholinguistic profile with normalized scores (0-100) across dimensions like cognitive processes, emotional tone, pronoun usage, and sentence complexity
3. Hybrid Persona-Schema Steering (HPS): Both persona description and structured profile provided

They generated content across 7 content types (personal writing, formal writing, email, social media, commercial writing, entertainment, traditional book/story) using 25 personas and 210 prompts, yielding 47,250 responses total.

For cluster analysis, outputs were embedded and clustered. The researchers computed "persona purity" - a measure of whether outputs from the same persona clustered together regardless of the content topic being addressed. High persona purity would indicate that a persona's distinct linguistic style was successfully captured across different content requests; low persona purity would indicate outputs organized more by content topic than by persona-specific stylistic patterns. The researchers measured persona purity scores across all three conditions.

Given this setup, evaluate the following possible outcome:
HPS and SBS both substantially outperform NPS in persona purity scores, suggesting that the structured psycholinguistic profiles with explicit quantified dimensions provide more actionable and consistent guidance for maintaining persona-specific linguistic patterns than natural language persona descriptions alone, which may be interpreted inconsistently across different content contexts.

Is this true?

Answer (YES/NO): NO